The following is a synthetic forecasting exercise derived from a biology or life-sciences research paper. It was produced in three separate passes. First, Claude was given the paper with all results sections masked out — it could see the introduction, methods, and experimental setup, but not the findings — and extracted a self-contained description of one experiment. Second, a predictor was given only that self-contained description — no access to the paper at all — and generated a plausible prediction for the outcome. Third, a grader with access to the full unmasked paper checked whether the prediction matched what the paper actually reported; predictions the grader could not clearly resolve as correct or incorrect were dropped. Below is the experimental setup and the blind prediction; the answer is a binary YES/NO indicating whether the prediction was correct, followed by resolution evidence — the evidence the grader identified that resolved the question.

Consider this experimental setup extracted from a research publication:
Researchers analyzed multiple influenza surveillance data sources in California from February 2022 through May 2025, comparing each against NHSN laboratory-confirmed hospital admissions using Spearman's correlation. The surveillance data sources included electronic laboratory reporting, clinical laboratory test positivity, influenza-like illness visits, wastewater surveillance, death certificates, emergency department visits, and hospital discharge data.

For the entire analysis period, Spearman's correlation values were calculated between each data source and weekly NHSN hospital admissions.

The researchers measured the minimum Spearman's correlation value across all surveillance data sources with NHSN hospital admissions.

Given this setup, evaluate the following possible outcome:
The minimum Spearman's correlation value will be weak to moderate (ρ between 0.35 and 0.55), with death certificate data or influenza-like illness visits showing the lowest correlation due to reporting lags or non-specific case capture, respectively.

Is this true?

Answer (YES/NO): NO